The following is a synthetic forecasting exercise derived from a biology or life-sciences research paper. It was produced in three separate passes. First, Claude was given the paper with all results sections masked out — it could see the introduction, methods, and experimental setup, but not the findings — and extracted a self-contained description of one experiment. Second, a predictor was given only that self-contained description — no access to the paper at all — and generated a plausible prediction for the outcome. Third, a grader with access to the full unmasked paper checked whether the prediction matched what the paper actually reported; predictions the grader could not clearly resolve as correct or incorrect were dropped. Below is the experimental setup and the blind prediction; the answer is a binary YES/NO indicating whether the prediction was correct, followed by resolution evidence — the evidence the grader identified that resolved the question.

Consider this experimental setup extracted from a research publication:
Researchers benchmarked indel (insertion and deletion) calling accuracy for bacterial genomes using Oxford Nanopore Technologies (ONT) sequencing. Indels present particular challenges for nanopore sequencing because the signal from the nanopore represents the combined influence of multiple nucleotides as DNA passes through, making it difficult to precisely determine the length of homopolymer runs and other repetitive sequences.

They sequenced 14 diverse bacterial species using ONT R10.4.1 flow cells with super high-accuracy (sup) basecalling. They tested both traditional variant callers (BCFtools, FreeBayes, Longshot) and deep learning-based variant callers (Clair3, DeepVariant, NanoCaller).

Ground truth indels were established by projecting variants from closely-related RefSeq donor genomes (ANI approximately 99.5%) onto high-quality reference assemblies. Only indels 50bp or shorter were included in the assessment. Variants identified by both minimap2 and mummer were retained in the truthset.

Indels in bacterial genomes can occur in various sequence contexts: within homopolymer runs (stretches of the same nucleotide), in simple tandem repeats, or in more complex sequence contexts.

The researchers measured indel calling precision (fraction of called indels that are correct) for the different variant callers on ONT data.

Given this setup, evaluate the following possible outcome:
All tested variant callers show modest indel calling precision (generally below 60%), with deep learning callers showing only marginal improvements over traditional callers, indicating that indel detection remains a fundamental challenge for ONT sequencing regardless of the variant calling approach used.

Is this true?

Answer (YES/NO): NO